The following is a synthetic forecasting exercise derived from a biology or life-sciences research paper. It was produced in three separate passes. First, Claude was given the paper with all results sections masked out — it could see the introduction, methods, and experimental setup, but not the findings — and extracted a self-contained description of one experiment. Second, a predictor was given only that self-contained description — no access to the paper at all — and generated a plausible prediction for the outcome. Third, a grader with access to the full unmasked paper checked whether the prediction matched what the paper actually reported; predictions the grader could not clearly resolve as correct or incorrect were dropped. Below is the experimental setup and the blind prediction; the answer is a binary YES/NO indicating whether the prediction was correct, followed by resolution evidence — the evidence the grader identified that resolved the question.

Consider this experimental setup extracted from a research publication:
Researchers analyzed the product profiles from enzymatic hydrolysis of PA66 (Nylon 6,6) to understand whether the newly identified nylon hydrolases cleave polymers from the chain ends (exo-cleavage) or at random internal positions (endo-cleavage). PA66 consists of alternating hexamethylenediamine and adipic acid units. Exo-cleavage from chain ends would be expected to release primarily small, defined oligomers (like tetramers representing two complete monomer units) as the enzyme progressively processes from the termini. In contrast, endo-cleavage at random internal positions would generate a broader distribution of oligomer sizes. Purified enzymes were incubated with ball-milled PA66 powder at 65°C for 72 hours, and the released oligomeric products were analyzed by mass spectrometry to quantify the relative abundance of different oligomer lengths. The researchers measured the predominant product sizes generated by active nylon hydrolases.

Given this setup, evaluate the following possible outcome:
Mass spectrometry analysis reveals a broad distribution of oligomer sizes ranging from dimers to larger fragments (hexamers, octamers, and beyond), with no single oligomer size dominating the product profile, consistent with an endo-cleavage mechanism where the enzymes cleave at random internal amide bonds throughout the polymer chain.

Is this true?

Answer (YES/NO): NO